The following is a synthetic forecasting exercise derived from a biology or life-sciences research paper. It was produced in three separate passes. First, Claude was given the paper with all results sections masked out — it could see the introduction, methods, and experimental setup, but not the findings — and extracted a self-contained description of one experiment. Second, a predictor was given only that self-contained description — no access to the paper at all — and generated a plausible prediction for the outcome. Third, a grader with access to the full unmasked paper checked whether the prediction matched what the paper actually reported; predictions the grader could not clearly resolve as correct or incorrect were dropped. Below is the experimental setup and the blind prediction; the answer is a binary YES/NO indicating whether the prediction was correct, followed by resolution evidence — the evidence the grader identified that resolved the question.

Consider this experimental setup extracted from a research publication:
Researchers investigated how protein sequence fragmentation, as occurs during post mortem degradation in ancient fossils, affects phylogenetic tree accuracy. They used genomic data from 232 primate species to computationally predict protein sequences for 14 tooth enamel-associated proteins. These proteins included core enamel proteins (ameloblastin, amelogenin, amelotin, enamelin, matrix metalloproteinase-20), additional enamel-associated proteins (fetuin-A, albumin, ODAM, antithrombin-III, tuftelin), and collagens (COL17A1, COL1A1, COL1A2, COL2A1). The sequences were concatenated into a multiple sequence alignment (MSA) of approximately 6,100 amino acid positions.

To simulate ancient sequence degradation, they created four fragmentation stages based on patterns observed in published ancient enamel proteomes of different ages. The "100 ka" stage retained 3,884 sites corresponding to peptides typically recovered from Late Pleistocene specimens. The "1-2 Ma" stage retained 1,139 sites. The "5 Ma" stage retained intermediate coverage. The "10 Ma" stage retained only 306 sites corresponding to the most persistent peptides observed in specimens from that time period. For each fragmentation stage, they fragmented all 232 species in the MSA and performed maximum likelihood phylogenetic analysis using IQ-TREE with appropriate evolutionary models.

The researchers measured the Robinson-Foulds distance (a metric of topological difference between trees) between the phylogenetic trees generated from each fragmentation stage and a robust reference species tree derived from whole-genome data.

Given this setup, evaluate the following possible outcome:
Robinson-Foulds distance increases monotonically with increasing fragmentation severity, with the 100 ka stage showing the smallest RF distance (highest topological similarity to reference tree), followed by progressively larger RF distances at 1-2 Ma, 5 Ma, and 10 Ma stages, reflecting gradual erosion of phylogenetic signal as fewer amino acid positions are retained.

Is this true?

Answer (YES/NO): NO